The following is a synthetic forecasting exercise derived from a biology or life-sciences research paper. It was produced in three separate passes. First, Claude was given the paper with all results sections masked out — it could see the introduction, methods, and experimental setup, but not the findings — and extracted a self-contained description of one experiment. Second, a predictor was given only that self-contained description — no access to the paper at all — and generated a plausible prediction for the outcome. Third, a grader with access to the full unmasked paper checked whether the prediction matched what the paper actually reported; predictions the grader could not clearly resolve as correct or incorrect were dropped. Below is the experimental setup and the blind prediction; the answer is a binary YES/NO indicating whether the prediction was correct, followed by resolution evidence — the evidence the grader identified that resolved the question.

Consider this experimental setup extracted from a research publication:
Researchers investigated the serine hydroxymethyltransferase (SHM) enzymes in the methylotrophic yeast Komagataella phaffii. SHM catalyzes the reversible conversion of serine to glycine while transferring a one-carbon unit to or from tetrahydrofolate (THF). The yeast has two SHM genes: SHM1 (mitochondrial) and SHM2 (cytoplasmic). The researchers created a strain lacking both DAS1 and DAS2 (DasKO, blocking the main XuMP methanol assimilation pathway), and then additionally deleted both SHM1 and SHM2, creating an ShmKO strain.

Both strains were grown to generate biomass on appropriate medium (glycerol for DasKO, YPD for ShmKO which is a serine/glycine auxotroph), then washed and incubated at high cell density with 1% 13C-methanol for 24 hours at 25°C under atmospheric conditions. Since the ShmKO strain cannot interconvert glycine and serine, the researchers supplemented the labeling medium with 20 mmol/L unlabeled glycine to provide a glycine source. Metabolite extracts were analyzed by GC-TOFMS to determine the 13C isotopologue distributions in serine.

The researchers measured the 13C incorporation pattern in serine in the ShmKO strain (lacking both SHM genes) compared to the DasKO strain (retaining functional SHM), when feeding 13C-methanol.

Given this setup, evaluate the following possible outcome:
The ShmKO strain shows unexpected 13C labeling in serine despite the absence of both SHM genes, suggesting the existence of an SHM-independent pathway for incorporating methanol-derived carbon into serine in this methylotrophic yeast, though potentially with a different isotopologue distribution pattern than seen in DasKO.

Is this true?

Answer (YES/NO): NO